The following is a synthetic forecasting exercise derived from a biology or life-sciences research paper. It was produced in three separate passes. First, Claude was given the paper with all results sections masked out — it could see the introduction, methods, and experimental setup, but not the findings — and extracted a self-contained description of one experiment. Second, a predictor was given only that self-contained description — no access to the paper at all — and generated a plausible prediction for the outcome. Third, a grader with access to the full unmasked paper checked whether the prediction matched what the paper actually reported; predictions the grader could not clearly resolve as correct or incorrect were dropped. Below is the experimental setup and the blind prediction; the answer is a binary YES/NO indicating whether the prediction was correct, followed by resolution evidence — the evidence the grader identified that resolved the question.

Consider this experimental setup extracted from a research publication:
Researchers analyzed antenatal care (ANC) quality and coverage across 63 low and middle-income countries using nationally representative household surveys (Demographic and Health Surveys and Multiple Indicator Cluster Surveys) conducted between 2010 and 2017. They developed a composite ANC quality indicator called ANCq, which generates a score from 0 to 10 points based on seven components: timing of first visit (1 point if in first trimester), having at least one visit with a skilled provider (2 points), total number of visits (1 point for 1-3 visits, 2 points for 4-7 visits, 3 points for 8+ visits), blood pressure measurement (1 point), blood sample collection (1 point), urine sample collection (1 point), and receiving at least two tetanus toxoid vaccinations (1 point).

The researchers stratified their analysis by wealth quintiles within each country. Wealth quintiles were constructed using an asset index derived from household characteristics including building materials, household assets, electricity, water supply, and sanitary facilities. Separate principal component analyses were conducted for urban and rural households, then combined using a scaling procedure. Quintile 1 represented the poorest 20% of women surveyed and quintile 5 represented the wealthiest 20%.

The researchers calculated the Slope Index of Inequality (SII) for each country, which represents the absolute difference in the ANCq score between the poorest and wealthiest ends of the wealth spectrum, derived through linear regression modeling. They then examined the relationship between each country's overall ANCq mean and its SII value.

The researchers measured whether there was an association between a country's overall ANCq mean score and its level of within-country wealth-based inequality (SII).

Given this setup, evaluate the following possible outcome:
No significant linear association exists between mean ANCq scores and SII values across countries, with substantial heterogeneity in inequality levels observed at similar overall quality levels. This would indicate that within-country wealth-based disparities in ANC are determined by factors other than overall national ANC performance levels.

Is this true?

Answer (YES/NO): NO